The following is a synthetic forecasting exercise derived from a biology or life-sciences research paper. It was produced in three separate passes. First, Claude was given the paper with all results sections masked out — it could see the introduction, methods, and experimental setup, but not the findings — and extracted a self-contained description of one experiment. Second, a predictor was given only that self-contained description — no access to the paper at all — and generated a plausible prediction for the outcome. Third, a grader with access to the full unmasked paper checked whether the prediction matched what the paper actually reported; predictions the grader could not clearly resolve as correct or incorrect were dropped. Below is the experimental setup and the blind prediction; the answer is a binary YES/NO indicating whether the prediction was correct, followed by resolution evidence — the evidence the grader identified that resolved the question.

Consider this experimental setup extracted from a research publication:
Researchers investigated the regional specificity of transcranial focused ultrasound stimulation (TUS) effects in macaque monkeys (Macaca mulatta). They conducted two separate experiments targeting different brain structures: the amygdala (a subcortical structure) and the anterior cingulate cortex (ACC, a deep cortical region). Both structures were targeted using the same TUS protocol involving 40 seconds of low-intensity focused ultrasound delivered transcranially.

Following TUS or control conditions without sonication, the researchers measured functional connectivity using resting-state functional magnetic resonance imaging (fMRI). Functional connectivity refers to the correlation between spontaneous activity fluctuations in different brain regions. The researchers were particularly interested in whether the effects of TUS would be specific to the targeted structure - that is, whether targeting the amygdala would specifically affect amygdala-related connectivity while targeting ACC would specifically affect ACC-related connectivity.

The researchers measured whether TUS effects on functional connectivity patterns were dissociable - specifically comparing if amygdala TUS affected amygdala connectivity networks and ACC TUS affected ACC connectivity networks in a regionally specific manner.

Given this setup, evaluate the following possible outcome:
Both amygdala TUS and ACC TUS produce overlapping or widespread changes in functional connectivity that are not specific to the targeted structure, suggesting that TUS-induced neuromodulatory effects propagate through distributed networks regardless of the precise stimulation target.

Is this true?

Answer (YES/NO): NO